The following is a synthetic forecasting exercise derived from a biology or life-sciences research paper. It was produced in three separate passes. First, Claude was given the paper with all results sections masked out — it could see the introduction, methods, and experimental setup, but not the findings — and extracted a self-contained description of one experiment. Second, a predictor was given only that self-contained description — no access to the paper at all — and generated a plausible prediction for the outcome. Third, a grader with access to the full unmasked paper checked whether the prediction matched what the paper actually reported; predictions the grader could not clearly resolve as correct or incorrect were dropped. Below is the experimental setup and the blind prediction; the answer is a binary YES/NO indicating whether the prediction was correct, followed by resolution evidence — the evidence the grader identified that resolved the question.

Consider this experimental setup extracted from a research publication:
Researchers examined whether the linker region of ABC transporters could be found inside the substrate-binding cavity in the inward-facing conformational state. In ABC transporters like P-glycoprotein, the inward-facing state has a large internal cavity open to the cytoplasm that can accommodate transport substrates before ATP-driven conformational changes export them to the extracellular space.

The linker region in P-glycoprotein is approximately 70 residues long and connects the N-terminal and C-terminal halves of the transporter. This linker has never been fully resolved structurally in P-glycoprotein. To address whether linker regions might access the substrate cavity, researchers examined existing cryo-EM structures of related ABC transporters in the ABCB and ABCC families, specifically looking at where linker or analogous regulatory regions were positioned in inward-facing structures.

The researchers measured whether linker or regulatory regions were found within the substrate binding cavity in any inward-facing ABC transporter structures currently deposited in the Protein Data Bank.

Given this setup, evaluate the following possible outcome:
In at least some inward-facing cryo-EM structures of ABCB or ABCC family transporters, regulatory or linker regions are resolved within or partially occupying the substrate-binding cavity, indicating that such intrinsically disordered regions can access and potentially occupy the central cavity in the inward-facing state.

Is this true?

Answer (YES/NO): YES